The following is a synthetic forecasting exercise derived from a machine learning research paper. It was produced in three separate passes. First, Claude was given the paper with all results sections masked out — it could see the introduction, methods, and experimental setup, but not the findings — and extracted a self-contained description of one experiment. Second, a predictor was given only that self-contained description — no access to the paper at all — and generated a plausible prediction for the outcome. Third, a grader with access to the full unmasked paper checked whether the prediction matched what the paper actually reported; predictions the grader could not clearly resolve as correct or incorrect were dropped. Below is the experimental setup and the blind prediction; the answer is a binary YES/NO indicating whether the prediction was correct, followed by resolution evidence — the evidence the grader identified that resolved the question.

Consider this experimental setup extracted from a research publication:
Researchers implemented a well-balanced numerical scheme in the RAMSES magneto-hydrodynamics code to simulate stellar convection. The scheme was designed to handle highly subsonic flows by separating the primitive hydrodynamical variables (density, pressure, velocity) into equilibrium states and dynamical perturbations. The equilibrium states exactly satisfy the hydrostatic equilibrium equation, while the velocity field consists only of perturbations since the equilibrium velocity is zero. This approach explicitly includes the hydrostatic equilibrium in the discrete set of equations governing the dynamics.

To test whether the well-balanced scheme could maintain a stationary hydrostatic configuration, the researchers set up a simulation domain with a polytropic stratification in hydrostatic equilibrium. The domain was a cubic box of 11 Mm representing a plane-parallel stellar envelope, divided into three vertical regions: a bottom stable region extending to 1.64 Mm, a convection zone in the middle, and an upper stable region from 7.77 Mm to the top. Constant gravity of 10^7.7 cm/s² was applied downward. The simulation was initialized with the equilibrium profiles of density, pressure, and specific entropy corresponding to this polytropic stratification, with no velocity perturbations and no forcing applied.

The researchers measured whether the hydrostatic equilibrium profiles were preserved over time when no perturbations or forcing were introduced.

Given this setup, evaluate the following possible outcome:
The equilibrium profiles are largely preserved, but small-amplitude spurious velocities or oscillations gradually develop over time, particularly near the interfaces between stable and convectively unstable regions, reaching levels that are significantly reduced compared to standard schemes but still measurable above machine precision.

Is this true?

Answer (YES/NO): NO